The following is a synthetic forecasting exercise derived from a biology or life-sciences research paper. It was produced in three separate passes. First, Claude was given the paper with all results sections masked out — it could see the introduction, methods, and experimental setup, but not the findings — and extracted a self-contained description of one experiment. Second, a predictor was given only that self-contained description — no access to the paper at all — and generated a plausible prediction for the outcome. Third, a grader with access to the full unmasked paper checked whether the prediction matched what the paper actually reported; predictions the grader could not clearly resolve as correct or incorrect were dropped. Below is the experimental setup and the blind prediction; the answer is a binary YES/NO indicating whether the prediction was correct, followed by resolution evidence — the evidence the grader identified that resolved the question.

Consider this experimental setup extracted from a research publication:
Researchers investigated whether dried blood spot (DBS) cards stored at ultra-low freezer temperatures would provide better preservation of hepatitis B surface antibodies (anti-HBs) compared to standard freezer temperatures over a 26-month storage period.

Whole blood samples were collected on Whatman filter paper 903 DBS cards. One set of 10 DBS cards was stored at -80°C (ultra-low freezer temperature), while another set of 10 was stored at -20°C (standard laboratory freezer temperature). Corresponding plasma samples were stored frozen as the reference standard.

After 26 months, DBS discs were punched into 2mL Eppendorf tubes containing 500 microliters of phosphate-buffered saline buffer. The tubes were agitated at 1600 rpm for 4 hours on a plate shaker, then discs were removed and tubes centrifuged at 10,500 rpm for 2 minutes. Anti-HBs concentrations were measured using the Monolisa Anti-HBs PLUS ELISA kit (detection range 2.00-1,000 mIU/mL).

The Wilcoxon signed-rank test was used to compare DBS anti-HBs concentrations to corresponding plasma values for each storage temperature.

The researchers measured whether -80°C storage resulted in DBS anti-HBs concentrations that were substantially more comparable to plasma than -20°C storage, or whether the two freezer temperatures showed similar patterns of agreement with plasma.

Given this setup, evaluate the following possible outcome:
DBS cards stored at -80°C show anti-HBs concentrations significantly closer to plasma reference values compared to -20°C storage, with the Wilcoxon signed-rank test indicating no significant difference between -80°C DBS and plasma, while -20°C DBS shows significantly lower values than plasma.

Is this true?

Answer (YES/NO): NO